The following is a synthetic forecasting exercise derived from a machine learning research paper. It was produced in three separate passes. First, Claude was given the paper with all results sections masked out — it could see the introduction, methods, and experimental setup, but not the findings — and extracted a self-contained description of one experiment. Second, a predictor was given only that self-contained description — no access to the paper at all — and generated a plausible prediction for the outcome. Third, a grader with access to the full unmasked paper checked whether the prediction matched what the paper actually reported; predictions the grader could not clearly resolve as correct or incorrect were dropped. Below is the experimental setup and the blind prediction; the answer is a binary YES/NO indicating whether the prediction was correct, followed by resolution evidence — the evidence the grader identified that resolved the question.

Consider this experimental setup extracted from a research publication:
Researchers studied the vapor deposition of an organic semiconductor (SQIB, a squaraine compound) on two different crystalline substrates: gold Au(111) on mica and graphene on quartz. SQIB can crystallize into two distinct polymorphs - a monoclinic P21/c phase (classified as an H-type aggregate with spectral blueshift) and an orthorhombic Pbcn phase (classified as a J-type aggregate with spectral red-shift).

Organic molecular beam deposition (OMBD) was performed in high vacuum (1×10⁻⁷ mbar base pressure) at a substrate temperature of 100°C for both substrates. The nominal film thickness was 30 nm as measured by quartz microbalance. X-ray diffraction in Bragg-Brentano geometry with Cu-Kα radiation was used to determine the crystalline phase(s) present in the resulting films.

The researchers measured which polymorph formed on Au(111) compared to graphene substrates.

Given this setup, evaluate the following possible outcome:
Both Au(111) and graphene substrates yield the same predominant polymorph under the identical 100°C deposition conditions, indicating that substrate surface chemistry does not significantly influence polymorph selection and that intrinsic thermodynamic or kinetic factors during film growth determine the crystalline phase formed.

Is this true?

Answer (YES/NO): NO